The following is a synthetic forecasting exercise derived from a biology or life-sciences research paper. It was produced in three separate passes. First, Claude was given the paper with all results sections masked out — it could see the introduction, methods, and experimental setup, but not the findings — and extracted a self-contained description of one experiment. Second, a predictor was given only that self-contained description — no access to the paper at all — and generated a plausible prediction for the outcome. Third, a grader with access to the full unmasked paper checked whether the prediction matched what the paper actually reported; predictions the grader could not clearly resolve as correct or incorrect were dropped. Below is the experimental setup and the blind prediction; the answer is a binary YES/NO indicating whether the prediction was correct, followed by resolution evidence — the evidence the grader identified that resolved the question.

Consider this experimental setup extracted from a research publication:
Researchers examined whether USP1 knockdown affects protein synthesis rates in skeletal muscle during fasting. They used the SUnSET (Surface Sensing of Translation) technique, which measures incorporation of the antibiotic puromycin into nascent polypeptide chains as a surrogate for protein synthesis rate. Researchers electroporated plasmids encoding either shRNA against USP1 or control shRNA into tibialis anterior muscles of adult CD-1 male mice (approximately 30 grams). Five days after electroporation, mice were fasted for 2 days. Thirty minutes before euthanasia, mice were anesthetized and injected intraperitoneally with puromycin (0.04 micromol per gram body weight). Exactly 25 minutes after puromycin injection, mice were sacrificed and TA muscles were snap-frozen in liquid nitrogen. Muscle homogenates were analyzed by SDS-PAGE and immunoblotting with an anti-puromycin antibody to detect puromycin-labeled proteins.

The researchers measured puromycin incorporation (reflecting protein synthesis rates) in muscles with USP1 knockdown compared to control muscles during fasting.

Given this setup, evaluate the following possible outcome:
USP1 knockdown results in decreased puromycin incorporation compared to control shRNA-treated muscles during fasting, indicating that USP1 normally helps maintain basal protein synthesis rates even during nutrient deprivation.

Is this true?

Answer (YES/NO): YES